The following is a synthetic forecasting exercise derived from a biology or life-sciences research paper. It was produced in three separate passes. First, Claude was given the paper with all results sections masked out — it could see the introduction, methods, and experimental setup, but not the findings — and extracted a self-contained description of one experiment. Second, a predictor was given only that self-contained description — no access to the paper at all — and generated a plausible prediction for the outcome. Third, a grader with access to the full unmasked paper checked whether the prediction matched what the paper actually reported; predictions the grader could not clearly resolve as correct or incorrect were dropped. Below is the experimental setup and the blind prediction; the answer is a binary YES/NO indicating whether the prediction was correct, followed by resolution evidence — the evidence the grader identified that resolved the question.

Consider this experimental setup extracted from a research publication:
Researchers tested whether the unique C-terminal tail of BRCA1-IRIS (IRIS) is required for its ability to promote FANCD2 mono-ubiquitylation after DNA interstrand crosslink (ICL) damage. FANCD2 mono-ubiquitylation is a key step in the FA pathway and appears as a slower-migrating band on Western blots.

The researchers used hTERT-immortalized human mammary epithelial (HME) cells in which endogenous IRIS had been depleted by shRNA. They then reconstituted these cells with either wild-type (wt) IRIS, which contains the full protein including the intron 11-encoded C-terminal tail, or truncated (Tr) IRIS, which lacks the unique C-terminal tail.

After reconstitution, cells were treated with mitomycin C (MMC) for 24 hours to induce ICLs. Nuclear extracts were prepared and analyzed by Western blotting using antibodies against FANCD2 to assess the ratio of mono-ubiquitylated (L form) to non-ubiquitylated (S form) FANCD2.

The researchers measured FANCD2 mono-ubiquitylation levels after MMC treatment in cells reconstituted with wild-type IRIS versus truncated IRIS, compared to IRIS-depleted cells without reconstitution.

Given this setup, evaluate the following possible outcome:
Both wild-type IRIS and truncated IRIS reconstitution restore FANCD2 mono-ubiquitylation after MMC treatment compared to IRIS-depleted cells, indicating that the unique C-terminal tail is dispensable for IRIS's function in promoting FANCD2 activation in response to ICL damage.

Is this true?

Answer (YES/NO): NO